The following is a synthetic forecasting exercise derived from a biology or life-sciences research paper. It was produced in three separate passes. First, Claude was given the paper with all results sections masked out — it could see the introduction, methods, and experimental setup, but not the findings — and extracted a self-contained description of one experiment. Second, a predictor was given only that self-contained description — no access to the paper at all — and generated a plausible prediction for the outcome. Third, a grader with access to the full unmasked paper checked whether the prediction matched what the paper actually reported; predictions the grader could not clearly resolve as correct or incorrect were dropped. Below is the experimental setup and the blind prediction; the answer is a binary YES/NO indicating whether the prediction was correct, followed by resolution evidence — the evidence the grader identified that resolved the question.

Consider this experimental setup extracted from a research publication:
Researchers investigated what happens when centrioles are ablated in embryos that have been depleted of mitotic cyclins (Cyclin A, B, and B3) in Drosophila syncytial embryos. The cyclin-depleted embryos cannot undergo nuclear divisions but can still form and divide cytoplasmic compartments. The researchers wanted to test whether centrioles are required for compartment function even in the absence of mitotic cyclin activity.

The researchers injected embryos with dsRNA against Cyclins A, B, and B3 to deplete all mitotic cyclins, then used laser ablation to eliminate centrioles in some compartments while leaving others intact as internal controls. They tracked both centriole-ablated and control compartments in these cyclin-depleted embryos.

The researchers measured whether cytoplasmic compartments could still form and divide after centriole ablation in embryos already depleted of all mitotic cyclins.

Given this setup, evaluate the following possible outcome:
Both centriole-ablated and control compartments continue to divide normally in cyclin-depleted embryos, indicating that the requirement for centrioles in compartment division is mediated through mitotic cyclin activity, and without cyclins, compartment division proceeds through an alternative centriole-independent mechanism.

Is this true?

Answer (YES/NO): NO